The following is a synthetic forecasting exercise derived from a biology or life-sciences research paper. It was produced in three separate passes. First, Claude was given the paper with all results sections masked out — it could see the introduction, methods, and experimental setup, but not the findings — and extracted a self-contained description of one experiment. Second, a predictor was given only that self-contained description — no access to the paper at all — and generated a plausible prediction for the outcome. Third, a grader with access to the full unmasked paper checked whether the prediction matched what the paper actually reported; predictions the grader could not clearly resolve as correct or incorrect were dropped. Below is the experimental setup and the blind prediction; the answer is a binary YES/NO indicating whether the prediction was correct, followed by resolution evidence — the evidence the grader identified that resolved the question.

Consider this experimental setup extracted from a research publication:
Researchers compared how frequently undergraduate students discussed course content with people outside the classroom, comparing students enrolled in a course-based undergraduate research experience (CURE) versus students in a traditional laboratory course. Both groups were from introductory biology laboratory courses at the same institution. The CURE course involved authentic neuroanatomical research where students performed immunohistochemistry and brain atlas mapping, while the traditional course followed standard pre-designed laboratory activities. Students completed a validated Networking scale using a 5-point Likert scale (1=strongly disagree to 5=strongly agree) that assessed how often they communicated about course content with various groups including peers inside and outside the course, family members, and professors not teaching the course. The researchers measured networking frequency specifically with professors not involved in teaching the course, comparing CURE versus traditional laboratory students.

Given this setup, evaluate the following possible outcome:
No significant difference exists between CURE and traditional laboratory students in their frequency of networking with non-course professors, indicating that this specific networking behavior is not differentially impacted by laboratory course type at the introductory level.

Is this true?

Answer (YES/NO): YES